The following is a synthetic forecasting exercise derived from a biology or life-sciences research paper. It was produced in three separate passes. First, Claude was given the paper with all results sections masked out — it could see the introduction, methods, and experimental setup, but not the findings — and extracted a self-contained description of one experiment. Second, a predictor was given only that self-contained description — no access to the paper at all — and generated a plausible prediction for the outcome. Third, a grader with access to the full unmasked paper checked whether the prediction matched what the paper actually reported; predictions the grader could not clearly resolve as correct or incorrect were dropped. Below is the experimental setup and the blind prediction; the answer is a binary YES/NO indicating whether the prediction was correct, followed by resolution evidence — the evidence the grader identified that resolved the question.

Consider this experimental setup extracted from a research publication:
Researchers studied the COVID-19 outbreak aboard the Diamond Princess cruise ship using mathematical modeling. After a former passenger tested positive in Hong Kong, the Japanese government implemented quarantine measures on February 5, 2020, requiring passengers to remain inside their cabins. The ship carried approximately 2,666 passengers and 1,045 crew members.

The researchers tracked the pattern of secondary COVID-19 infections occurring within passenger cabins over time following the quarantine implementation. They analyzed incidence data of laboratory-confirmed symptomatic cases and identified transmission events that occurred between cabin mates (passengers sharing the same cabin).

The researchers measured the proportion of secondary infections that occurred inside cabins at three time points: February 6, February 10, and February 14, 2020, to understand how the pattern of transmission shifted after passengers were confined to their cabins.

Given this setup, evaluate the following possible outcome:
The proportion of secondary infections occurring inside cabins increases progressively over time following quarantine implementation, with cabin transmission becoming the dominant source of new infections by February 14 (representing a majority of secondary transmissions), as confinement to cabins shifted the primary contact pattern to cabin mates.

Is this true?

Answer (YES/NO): YES